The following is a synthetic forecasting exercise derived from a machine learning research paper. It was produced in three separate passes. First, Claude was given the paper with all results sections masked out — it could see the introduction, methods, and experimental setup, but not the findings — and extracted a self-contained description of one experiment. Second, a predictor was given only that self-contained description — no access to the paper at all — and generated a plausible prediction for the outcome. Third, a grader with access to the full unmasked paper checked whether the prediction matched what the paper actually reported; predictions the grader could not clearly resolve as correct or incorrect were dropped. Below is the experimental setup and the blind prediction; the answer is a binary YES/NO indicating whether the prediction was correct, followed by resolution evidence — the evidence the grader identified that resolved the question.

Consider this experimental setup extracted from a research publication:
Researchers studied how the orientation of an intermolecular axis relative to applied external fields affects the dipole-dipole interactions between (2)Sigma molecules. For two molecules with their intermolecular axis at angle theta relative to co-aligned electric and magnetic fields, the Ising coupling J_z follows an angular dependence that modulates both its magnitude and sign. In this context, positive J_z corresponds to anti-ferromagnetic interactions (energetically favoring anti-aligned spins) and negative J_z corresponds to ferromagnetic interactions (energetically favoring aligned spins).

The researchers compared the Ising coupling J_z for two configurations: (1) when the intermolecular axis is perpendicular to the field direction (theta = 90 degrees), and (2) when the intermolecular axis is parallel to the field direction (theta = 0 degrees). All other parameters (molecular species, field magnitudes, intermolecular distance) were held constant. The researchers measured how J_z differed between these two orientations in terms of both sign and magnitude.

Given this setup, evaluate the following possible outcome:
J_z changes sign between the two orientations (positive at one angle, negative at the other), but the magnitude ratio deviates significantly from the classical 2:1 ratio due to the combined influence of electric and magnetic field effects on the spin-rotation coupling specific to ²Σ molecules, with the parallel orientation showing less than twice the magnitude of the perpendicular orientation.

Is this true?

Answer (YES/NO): NO